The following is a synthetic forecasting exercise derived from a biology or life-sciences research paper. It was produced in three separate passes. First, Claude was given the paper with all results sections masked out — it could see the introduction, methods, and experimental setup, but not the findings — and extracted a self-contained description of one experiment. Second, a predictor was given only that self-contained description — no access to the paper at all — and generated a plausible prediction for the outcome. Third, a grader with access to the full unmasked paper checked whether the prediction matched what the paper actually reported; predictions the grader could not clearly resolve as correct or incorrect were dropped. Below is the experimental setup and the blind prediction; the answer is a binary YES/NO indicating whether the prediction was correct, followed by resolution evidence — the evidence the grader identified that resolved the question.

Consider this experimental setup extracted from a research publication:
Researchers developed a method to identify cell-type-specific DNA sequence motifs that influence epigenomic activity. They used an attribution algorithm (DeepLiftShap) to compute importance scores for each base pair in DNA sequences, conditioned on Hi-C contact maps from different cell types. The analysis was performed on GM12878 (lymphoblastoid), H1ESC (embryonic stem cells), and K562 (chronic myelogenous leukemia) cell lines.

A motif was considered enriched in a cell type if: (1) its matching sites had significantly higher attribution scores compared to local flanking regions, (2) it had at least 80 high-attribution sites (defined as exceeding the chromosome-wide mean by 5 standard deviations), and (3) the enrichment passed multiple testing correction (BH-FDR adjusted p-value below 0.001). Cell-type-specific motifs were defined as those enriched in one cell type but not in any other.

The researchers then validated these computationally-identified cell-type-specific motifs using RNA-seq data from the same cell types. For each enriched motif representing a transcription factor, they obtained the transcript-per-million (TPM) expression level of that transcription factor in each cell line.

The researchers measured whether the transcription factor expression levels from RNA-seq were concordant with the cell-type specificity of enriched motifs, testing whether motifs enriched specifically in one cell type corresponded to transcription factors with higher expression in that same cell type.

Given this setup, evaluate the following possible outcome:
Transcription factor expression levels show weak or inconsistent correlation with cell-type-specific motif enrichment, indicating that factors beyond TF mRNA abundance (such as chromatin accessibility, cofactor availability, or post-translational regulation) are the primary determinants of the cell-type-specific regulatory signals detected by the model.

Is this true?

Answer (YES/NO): NO